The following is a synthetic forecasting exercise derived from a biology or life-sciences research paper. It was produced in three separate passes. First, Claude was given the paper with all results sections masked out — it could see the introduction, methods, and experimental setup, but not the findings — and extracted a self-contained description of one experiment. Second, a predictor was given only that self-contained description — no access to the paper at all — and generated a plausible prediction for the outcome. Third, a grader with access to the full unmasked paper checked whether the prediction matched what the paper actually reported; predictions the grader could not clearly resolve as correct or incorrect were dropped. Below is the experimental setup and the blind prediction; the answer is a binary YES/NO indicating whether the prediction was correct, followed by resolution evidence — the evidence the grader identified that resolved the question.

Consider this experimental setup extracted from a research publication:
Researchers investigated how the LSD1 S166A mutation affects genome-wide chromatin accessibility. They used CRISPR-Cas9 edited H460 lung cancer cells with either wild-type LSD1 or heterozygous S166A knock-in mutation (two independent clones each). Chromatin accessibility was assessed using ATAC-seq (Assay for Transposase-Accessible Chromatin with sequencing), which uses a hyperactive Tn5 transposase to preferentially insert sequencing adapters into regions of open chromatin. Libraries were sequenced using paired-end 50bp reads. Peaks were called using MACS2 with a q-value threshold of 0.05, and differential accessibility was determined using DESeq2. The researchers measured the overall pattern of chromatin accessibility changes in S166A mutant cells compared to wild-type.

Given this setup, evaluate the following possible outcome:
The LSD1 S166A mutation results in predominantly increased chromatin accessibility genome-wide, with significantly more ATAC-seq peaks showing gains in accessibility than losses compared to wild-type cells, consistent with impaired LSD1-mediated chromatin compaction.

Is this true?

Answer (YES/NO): YES